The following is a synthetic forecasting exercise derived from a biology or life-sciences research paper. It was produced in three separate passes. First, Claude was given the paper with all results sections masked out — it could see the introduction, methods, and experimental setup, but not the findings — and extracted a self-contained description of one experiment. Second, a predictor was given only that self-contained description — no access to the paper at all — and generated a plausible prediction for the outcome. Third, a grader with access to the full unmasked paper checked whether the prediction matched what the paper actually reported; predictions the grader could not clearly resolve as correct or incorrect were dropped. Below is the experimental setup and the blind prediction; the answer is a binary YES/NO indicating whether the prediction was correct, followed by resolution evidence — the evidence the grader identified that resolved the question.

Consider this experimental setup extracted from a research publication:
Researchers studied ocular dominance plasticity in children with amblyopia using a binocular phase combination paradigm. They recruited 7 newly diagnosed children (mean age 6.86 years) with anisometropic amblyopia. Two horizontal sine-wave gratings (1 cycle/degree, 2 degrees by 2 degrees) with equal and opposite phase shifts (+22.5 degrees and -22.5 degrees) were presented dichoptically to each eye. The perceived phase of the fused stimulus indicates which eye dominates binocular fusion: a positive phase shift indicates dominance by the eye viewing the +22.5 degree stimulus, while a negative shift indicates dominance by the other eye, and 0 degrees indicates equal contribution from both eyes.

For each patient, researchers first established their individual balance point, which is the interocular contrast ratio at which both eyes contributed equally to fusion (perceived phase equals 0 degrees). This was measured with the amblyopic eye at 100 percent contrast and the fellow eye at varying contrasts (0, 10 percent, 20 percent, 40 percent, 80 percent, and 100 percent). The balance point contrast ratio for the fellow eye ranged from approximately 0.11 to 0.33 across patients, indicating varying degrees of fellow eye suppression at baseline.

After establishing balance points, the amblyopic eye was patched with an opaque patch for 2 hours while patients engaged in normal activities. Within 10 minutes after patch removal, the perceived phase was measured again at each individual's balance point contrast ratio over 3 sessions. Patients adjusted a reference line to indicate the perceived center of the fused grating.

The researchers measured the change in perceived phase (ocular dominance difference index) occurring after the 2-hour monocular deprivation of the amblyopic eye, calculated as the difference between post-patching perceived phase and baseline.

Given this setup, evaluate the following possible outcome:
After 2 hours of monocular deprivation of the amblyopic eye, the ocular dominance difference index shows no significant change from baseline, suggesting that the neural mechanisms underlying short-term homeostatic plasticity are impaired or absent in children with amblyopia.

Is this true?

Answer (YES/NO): NO